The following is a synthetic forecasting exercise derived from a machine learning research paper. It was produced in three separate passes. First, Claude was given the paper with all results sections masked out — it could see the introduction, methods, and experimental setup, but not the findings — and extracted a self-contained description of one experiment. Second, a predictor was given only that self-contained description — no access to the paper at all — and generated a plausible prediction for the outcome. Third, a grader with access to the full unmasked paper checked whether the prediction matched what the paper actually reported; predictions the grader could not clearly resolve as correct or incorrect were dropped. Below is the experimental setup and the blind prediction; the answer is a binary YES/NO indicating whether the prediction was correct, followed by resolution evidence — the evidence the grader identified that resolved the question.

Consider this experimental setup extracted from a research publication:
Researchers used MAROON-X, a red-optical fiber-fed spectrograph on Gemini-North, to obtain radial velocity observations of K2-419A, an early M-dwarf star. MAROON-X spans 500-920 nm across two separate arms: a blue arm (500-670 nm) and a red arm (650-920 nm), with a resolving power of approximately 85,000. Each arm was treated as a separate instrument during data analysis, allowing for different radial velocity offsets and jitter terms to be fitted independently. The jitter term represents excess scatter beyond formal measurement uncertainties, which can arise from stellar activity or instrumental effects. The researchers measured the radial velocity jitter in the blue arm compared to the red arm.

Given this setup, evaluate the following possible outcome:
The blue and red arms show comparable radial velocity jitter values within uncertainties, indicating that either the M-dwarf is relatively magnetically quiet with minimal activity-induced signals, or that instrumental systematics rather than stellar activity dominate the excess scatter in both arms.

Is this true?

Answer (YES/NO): NO